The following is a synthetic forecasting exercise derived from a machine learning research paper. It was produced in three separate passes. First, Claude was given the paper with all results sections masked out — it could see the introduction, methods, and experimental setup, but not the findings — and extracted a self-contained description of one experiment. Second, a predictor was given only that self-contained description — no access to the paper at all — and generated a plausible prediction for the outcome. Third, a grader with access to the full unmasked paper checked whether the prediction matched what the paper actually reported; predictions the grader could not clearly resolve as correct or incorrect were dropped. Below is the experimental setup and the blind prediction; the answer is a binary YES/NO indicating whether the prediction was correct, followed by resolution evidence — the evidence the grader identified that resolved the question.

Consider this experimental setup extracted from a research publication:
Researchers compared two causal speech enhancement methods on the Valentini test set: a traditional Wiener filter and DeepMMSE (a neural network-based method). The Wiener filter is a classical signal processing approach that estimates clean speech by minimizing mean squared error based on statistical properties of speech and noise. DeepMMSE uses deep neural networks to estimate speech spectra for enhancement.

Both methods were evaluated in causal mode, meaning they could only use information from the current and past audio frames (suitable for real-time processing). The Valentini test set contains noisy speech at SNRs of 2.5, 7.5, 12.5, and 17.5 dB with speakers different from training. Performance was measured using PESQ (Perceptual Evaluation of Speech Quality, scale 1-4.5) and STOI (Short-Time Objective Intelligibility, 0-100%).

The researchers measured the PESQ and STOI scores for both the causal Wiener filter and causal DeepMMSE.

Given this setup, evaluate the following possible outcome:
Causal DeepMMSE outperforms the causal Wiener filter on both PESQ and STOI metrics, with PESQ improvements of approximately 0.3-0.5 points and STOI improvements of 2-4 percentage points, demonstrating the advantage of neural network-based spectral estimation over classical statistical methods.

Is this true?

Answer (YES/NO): NO